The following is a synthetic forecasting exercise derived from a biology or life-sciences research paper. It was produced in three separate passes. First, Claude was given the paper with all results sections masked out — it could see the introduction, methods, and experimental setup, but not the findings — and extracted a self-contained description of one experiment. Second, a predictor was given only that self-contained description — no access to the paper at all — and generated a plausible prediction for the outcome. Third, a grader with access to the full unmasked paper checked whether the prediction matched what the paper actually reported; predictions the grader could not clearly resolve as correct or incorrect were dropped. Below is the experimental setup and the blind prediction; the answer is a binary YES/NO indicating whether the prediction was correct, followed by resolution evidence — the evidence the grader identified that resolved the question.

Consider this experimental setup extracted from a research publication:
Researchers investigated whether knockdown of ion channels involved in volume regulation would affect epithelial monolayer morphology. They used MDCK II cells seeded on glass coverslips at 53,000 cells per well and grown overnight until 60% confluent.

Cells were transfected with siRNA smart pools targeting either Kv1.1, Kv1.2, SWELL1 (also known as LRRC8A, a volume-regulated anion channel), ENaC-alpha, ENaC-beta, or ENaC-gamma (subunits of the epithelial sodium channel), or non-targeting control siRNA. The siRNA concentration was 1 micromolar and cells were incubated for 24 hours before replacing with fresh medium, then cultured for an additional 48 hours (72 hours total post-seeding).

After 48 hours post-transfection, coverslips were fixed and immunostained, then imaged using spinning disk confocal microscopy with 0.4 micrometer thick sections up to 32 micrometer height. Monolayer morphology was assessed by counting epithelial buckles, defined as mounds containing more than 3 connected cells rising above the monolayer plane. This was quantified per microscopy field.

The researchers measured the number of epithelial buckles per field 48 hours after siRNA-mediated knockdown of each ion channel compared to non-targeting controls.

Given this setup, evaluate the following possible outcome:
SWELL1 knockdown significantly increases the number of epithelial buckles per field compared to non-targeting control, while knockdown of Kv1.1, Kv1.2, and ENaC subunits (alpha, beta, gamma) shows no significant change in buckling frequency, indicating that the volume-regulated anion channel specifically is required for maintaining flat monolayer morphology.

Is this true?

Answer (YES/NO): NO